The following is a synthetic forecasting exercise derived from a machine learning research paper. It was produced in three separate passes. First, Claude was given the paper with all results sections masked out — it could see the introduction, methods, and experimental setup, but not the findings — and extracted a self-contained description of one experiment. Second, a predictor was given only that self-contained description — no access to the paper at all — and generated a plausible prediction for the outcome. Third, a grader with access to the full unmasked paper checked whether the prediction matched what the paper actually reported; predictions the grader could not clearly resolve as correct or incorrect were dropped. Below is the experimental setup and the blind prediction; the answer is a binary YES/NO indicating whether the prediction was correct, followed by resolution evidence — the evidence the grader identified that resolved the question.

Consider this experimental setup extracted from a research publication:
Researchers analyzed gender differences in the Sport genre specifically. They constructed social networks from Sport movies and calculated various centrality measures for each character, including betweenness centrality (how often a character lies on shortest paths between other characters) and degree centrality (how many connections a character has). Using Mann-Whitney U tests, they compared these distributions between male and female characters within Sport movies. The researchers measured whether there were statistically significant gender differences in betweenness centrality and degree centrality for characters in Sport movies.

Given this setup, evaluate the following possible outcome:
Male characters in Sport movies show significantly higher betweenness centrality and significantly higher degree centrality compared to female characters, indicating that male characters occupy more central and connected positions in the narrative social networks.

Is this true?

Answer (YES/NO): YES